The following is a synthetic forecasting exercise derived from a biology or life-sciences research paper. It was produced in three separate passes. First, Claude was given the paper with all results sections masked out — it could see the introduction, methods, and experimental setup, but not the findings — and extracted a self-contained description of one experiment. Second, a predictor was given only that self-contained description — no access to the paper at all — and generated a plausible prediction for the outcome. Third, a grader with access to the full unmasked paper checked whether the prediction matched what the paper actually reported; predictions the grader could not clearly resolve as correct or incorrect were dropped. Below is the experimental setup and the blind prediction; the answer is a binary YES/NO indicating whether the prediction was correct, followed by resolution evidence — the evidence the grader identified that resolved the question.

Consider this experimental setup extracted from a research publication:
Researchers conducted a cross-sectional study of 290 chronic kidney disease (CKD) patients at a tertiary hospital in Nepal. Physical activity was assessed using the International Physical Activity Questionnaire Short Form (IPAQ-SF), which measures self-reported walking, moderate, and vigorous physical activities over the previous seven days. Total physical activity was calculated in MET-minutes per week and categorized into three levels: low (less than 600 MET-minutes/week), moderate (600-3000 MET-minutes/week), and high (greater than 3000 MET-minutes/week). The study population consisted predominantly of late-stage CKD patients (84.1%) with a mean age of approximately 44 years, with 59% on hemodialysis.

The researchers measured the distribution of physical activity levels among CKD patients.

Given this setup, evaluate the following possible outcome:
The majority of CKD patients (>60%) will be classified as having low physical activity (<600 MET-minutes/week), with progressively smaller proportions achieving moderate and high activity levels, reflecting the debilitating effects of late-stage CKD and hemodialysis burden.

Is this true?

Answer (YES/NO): NO